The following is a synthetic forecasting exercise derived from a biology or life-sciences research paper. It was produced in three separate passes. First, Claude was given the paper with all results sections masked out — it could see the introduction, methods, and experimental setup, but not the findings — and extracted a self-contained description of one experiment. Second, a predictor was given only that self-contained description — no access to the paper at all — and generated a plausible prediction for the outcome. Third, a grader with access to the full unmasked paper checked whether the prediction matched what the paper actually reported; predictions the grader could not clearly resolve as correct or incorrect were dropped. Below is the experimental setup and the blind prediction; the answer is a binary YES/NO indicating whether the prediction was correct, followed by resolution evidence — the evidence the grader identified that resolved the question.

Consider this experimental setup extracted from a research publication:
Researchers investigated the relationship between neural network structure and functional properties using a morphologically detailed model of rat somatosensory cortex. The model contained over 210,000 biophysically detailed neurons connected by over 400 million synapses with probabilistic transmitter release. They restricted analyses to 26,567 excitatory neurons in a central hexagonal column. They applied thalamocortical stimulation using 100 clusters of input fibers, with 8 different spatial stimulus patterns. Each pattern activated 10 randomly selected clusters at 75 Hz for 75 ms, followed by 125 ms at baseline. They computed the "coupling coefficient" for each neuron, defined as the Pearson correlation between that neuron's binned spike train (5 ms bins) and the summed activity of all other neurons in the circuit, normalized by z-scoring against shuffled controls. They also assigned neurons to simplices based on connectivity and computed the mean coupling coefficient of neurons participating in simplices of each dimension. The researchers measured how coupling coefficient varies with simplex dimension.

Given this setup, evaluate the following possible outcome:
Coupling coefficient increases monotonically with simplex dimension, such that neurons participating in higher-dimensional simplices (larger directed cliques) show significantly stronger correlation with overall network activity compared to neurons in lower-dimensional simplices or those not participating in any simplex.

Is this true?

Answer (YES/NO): YES